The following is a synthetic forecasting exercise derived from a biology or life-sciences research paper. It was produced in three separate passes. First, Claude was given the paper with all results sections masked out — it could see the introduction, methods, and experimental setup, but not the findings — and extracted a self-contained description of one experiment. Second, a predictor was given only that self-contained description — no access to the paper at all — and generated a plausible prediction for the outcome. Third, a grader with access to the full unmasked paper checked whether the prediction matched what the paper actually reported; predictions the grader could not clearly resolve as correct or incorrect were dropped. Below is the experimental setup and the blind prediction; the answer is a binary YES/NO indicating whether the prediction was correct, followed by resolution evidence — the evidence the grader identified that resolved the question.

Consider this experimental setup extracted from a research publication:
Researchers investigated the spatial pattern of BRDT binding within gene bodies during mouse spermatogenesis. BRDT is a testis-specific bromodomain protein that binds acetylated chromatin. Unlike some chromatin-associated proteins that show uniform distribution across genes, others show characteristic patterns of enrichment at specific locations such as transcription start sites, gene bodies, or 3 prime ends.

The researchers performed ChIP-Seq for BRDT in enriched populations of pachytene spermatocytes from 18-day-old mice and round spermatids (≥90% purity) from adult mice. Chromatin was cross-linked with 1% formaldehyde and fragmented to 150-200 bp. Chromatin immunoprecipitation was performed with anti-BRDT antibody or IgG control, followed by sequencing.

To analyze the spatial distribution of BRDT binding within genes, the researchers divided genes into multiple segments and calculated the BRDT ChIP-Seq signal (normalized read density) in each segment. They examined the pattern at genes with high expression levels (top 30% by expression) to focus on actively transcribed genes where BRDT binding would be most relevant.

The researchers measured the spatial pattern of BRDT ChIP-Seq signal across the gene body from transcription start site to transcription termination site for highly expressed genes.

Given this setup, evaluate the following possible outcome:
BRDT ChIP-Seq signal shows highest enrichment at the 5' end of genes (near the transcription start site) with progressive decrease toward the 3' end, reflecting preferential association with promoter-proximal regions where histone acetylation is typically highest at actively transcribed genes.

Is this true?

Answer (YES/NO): YES